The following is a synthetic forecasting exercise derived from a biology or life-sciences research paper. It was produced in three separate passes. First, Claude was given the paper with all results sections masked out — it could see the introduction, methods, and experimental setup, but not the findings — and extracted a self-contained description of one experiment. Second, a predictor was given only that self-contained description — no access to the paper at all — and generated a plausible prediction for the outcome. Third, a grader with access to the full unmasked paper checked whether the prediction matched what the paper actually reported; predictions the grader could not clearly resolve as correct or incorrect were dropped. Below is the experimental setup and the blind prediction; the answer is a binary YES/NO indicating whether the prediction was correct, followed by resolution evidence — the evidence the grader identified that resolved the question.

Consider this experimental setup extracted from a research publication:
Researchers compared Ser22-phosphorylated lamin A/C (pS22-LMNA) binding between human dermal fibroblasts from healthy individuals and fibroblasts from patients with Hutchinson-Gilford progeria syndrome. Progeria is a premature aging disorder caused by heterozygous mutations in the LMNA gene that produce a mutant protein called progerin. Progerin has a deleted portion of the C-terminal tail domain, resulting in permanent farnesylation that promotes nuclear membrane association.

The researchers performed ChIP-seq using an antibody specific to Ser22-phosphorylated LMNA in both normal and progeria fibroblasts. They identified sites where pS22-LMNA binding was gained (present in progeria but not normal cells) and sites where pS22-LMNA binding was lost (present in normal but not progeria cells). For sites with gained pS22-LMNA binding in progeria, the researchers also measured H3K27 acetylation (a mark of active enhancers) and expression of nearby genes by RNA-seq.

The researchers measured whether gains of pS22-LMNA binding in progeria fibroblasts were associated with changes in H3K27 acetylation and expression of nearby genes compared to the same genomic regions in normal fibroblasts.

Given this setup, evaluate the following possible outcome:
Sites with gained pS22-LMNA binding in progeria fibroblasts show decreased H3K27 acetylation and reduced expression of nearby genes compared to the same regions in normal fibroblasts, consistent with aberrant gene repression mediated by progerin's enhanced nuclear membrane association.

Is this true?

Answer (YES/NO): NO